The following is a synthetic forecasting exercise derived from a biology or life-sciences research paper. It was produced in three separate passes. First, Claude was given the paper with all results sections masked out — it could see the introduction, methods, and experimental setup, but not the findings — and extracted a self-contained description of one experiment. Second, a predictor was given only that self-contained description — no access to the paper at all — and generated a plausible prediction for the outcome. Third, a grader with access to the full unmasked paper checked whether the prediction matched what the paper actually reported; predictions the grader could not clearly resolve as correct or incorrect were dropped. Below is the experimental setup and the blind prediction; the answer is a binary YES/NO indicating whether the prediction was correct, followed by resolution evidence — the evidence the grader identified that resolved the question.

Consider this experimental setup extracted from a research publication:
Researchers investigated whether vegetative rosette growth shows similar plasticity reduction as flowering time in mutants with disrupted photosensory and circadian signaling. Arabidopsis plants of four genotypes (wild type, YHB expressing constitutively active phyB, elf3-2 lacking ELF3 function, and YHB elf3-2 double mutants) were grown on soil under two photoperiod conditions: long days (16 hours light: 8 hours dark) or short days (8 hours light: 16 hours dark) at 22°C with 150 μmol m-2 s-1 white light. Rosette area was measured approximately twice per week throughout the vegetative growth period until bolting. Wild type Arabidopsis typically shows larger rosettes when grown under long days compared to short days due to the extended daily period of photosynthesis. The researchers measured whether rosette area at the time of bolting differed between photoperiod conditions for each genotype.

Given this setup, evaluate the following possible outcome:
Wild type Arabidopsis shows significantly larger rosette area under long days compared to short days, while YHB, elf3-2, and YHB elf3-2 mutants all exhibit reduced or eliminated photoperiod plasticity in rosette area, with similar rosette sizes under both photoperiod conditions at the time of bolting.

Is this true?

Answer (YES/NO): NO